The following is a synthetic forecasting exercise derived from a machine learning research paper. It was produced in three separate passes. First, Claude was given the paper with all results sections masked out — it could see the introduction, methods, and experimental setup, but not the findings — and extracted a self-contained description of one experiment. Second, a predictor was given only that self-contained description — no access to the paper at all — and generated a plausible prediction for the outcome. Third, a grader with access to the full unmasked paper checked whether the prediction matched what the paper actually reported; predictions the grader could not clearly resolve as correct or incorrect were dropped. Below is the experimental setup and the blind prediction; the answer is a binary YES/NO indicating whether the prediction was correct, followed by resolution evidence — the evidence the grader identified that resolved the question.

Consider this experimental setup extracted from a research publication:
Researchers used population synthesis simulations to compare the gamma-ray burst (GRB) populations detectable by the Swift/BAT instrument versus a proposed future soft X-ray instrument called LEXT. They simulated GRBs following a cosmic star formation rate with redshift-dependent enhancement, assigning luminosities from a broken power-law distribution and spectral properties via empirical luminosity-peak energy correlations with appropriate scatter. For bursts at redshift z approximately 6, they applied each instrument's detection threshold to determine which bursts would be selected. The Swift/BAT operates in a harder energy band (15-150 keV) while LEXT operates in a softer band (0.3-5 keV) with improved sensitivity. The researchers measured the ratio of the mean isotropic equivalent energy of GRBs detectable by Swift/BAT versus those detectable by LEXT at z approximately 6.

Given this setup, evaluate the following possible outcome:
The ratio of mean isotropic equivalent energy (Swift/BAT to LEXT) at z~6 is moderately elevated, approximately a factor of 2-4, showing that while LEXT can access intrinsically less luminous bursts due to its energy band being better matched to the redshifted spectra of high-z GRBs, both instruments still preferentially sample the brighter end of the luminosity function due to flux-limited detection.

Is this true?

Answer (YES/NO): YES